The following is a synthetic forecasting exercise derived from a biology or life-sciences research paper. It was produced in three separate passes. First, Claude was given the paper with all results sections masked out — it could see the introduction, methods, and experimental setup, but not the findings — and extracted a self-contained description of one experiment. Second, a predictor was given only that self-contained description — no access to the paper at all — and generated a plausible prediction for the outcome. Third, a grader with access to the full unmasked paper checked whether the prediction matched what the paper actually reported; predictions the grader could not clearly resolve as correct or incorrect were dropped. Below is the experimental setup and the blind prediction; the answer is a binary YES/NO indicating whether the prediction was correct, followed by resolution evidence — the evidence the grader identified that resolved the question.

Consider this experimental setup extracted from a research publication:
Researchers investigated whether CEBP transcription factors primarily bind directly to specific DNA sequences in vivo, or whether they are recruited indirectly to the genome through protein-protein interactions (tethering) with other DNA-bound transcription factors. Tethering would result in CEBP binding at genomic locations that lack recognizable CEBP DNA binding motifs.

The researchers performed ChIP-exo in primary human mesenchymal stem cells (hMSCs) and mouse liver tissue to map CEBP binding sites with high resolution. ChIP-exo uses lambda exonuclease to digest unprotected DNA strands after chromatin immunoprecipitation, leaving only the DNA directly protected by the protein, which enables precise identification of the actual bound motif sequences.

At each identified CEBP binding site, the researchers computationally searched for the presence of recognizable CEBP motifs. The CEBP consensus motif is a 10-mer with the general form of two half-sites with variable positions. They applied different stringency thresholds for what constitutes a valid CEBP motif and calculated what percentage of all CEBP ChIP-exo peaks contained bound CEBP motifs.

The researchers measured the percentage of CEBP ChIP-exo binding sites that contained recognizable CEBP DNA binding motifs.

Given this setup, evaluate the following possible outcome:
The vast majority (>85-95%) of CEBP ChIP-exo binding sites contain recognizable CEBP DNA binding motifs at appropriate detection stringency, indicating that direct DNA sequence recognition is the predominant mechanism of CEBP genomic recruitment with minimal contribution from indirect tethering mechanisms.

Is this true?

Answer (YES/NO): NO